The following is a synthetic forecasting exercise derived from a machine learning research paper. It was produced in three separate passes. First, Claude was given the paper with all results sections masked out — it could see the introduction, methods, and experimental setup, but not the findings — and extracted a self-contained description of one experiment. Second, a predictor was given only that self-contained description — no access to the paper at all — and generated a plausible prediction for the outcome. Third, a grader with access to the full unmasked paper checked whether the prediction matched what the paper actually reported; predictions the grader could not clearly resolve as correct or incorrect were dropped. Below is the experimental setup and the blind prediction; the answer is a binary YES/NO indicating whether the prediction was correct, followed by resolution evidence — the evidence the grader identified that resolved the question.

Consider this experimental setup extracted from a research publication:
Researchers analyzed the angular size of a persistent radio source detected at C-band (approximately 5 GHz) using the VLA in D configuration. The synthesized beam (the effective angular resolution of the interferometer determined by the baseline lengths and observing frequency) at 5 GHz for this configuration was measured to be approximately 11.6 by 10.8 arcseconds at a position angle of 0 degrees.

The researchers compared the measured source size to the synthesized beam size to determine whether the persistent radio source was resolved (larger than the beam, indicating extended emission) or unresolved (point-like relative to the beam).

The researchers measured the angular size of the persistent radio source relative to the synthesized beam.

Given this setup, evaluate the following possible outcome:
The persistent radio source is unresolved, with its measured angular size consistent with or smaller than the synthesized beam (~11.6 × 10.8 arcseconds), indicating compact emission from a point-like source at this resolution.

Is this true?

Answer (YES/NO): YES